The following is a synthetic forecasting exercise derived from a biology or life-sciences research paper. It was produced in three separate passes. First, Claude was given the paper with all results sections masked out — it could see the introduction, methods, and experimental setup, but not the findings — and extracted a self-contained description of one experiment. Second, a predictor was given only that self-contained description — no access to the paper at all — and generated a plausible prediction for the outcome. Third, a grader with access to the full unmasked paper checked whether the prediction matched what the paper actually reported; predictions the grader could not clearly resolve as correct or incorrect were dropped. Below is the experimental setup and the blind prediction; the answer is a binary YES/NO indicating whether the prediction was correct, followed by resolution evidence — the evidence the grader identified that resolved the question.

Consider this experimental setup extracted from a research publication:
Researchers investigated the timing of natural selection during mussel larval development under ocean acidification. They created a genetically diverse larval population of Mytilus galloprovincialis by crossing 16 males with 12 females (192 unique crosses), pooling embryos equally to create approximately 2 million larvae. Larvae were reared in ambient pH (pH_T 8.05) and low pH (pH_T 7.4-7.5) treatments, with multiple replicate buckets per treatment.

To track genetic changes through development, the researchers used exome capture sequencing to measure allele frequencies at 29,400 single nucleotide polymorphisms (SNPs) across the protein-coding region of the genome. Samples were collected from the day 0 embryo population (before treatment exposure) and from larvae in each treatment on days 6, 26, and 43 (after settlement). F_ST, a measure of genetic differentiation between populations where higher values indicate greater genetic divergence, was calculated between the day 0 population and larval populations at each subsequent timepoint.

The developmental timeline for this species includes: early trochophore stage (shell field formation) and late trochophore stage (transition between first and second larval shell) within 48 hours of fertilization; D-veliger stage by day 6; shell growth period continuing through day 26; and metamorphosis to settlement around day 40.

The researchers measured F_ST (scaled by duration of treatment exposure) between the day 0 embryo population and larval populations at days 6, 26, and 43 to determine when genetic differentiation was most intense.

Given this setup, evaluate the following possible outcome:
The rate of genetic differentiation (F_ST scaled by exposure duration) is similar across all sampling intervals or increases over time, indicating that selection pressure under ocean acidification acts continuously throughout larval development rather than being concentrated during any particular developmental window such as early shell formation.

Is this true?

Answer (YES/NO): NO